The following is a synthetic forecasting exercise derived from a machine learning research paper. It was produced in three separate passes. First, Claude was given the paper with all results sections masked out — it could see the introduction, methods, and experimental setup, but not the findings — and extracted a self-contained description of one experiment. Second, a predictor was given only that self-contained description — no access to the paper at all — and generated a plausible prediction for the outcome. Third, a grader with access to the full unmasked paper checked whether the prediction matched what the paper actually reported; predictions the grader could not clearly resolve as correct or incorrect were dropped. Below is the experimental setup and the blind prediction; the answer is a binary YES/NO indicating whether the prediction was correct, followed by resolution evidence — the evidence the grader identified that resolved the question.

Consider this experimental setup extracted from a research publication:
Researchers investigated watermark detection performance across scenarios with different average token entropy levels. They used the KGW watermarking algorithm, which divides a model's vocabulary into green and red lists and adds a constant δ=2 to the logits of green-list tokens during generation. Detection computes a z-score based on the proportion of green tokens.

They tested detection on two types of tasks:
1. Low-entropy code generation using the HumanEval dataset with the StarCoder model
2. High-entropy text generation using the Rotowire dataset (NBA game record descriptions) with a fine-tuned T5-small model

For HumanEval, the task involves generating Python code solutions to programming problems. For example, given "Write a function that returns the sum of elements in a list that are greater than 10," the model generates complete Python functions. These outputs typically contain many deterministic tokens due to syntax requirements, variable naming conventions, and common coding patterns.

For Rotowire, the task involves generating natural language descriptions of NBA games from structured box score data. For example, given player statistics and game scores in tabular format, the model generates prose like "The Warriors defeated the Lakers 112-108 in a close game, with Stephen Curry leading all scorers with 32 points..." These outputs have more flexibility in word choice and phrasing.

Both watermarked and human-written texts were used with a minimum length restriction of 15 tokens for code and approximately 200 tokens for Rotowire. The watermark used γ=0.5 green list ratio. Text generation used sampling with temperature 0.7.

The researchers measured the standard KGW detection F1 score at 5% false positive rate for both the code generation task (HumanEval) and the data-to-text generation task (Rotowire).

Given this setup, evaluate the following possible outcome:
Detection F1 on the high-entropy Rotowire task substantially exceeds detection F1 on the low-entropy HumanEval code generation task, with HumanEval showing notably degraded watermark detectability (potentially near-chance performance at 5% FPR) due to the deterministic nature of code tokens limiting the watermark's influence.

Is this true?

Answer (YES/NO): NO